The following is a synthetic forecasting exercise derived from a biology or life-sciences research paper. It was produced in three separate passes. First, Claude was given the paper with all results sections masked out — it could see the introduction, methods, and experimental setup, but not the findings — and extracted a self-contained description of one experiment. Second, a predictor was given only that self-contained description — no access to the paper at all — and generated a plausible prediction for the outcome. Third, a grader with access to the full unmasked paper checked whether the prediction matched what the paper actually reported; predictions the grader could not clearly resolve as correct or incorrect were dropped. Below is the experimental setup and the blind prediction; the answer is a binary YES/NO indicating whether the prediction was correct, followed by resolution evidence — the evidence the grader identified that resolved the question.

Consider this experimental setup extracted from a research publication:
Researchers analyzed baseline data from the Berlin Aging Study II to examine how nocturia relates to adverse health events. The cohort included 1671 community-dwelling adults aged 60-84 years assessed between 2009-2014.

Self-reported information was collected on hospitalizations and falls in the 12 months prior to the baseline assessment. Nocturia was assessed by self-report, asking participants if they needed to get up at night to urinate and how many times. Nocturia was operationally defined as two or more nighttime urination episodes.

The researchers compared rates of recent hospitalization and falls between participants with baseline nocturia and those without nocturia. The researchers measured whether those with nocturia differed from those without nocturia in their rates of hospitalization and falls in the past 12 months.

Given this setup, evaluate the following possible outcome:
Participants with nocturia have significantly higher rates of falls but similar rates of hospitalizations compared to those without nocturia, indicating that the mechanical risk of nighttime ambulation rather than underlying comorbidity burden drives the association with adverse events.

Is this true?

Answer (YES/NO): NO